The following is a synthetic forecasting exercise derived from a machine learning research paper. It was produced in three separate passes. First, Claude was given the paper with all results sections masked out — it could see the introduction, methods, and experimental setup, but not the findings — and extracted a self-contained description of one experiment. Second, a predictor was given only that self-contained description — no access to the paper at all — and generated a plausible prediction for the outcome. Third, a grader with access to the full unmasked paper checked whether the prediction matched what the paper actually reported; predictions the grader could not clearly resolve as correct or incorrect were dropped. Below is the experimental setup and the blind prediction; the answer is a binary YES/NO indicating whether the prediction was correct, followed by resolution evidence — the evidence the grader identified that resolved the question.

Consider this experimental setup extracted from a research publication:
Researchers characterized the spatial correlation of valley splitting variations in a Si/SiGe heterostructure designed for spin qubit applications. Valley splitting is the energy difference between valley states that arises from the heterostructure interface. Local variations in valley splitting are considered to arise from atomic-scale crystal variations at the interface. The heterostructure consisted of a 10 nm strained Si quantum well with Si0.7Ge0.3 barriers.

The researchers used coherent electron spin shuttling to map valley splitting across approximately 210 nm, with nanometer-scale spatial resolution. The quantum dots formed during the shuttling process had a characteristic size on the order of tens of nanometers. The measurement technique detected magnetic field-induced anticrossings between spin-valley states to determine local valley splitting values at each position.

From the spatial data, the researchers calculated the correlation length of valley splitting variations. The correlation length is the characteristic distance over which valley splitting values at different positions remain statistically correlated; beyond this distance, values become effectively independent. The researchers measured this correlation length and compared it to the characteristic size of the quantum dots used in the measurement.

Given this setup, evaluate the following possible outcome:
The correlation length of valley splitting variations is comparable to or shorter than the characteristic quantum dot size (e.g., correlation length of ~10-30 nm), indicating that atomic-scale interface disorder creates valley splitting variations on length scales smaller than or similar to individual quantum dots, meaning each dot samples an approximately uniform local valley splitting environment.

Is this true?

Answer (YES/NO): YES